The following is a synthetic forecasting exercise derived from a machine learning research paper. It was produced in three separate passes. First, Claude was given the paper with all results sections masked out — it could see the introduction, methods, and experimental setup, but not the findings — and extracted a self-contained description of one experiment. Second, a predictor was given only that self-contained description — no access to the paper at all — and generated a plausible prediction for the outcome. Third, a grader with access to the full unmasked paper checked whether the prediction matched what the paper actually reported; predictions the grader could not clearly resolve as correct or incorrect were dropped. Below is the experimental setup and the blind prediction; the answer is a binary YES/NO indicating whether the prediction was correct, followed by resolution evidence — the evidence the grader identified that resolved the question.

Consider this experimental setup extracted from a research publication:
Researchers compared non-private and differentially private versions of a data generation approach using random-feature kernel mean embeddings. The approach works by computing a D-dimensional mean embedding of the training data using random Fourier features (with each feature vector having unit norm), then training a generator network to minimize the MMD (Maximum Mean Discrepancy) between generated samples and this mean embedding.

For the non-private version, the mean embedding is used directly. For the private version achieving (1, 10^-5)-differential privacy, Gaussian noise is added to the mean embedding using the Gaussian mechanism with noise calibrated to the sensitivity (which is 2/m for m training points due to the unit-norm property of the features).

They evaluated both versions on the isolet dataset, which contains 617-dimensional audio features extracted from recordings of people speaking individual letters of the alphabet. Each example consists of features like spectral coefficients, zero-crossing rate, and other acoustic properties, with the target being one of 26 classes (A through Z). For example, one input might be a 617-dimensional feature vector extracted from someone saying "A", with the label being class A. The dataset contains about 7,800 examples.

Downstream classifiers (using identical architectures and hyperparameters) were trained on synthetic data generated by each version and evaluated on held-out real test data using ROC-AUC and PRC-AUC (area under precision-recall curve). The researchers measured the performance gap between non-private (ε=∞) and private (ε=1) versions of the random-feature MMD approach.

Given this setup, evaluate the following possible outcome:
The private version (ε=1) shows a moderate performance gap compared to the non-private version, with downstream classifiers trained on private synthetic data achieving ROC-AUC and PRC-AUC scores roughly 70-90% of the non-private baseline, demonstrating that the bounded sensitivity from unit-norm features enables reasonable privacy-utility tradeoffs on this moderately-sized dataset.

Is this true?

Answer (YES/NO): NO